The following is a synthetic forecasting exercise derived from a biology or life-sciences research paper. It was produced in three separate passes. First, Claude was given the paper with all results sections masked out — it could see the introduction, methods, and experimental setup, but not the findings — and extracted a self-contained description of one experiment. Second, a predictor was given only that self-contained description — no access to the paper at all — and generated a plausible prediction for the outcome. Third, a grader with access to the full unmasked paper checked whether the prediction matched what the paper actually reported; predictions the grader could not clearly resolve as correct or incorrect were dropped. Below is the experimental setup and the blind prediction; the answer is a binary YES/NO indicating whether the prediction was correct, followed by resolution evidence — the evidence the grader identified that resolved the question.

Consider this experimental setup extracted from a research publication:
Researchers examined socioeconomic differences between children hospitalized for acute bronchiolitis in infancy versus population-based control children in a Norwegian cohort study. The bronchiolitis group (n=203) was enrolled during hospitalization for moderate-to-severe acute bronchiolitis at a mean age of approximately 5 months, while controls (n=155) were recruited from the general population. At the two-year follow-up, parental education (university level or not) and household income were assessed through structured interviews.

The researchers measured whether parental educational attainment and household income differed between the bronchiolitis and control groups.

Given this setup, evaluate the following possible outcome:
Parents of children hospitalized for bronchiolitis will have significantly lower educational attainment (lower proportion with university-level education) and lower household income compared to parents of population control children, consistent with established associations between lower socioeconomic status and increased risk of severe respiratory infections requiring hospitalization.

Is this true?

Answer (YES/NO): YES